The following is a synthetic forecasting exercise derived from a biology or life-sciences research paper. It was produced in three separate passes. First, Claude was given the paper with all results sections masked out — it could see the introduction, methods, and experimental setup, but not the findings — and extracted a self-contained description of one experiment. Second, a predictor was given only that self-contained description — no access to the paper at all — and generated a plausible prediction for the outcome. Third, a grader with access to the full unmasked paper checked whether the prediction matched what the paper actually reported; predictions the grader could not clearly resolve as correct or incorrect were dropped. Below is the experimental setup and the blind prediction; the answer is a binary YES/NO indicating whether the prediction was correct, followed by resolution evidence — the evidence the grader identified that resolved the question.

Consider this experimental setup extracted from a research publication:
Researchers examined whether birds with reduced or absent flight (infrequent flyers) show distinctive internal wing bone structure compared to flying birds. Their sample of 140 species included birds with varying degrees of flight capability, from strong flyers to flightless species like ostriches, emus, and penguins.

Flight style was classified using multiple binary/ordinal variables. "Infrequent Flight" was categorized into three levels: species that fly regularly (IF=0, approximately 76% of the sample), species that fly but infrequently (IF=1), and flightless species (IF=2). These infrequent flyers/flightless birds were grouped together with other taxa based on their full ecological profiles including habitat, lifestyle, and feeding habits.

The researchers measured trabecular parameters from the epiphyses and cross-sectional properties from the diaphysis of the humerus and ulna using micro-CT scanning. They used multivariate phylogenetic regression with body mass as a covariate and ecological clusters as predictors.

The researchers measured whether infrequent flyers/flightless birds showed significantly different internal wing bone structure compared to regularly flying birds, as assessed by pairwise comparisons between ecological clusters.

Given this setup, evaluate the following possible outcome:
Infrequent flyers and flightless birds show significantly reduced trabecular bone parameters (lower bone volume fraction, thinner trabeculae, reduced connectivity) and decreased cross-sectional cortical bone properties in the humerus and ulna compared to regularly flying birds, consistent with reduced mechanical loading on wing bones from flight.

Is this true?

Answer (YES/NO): NO